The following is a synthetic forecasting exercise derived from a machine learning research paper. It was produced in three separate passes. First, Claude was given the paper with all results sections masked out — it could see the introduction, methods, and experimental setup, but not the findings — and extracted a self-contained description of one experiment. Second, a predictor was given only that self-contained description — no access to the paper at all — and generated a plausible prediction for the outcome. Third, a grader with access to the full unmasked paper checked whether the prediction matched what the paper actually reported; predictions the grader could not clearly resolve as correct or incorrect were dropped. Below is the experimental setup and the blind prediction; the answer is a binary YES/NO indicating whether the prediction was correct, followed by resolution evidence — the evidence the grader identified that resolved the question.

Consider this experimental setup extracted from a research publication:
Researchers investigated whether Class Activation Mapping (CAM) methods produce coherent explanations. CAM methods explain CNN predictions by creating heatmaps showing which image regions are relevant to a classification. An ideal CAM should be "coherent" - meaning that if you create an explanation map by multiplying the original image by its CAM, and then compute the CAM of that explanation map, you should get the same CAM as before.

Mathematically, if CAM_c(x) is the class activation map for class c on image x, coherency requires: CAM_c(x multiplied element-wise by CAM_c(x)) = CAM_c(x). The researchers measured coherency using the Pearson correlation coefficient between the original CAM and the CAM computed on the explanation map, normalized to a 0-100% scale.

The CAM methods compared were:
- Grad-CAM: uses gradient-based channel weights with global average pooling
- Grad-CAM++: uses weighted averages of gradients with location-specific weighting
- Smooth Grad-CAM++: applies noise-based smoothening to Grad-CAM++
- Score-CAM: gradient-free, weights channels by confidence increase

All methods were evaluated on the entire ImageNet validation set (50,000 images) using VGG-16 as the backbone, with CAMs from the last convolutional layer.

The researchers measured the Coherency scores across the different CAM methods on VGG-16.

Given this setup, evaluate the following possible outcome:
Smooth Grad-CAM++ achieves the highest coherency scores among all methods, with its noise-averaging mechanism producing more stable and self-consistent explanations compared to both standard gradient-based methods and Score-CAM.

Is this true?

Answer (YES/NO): NO